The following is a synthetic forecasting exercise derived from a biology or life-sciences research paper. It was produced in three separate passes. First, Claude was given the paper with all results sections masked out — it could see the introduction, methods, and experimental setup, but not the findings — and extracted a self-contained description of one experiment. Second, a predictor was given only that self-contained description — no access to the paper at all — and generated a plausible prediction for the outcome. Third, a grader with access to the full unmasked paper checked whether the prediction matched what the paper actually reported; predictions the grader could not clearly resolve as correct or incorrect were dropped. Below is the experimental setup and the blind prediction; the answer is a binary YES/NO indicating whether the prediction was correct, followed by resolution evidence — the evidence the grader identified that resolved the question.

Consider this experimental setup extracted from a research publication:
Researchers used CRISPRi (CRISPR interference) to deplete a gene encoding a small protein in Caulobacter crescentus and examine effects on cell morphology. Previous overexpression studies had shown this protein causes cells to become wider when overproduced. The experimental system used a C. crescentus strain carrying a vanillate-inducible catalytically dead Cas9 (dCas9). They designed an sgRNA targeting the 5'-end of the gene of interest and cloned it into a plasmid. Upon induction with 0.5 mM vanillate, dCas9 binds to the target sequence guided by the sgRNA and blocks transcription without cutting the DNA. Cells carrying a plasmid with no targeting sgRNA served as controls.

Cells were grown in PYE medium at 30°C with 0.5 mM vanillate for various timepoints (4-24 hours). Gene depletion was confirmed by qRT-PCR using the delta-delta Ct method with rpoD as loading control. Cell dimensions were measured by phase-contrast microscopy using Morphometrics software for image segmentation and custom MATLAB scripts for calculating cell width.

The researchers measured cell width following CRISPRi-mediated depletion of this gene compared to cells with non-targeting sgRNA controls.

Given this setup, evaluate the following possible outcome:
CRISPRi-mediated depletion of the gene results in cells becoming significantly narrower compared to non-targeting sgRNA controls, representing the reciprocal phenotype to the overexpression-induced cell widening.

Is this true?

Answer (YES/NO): YES